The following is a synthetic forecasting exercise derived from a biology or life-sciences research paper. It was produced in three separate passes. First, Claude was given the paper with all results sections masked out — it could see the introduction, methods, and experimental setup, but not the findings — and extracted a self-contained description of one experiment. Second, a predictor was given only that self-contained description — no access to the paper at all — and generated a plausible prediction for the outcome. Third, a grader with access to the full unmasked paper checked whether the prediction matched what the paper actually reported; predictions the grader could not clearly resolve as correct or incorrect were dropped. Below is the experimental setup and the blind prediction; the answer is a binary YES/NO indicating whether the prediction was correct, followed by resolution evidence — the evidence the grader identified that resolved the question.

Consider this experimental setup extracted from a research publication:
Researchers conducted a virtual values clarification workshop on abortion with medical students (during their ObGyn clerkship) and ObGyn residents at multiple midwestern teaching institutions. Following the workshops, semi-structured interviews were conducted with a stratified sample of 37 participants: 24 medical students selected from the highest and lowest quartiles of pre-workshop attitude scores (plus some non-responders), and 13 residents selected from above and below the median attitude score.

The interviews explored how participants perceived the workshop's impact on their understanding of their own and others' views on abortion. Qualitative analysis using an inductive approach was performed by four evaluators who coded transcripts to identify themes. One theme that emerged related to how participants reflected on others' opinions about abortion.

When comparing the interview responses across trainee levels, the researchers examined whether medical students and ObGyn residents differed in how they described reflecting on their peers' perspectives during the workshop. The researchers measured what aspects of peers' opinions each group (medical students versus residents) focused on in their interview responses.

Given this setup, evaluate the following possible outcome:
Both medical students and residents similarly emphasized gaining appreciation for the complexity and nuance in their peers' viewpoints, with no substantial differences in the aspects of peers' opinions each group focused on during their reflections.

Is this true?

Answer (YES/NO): NO